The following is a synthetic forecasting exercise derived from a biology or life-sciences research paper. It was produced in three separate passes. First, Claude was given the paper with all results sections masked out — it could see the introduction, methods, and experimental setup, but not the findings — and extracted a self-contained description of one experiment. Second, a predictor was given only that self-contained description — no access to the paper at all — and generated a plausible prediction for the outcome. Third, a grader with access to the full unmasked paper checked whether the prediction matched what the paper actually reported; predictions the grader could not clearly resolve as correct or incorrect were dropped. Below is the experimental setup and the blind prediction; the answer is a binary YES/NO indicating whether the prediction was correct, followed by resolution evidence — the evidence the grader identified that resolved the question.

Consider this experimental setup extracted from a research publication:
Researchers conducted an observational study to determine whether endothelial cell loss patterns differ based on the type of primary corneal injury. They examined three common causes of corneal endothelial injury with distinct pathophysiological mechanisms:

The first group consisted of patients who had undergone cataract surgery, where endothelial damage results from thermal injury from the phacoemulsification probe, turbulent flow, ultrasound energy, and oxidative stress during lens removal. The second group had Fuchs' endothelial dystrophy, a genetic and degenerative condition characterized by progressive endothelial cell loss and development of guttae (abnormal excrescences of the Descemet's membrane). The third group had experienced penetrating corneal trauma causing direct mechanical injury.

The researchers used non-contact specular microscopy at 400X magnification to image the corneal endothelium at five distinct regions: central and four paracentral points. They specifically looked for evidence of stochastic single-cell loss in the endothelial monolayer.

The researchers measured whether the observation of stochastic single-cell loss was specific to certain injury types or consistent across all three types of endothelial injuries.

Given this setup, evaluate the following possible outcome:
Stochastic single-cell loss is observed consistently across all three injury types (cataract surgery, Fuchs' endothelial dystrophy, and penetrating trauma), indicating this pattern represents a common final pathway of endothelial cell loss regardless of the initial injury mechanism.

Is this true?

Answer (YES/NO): YES